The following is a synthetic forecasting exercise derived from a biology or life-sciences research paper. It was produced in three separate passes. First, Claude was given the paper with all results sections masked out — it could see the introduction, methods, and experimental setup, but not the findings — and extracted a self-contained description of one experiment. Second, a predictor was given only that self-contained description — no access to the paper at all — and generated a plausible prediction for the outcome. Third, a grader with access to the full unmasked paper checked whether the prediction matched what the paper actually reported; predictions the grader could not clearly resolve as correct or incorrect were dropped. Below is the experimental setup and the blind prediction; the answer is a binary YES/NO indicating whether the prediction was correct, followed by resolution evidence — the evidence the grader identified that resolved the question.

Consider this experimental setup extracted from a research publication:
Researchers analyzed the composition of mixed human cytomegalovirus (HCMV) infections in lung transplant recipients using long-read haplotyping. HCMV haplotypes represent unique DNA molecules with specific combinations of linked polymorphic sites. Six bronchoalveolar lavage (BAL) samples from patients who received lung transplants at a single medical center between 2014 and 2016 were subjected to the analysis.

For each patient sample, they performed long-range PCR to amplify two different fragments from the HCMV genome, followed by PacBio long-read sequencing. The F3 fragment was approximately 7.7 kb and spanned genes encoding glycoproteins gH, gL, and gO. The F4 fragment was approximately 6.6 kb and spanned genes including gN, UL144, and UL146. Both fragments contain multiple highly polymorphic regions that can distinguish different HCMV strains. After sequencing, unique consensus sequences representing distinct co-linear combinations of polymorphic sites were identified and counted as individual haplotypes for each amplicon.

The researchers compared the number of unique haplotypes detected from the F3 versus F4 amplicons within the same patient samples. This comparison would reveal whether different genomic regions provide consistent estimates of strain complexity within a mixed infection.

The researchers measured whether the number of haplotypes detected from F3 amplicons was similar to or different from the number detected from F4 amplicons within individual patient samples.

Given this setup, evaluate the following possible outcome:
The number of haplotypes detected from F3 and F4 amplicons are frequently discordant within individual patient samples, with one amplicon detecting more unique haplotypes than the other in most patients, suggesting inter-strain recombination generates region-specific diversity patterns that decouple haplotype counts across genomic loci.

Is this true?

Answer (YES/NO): NO